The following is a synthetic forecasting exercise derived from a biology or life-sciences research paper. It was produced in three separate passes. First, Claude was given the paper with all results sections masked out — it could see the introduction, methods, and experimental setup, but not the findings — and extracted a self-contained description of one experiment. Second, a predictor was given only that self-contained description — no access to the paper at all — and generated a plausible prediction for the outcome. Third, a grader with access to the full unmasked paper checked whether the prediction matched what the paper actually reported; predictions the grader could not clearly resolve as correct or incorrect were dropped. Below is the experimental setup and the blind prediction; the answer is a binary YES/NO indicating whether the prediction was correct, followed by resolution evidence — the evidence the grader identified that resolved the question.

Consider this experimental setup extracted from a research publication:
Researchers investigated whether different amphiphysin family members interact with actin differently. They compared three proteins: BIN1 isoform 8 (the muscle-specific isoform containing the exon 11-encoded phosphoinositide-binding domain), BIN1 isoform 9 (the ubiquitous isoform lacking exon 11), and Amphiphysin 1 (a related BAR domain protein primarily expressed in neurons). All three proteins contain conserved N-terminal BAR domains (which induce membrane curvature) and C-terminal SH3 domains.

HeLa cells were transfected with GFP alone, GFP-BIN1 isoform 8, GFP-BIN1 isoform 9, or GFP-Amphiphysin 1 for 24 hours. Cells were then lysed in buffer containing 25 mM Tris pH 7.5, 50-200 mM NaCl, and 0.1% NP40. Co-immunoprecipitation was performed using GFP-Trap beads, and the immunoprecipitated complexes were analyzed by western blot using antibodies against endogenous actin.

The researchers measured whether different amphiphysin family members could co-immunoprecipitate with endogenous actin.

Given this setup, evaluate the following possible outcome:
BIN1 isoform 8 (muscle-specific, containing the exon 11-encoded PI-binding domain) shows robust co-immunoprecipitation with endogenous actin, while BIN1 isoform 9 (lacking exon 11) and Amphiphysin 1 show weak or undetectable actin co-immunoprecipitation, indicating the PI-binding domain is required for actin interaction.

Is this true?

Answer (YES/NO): YES